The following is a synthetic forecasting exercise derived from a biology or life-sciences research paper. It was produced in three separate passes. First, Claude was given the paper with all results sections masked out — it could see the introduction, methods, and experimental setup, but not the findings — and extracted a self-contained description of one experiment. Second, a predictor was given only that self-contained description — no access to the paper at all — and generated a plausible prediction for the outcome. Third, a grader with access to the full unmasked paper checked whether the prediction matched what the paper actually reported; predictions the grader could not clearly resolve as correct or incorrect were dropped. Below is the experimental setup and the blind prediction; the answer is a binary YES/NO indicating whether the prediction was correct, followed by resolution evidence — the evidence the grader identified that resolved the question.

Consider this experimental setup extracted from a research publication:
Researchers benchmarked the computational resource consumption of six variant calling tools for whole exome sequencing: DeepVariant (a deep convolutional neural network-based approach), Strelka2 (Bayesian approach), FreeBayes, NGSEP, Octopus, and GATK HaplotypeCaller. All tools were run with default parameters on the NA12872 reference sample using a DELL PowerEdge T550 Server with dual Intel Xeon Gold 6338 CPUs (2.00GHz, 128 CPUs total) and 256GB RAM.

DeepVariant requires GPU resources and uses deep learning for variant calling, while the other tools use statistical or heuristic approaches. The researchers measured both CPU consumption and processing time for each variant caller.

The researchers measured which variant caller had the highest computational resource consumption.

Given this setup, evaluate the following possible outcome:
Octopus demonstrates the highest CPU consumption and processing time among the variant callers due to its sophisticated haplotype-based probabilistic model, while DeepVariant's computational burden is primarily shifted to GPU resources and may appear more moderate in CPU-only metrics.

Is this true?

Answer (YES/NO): NO